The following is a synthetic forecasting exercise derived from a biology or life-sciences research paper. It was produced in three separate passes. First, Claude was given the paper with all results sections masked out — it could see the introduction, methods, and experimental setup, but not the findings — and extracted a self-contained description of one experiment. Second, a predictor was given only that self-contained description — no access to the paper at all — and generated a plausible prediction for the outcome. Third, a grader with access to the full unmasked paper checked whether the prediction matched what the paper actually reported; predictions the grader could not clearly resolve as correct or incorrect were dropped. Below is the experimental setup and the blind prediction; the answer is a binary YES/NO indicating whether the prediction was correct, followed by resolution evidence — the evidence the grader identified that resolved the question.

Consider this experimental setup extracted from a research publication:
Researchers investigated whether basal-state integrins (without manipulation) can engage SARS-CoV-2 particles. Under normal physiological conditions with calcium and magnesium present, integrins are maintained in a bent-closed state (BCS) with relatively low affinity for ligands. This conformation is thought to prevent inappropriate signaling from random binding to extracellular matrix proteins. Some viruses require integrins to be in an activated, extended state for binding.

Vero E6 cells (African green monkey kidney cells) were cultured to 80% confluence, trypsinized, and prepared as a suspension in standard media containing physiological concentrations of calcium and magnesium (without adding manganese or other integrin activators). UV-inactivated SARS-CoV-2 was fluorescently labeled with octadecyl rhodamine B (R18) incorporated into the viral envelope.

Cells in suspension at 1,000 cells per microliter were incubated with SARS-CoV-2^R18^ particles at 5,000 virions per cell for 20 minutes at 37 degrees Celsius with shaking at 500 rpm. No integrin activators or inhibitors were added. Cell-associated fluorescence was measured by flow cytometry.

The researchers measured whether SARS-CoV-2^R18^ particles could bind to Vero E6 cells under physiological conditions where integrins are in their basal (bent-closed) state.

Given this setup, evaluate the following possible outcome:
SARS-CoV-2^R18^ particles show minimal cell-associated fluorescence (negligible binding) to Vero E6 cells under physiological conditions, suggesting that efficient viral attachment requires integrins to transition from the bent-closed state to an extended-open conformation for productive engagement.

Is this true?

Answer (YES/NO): NO